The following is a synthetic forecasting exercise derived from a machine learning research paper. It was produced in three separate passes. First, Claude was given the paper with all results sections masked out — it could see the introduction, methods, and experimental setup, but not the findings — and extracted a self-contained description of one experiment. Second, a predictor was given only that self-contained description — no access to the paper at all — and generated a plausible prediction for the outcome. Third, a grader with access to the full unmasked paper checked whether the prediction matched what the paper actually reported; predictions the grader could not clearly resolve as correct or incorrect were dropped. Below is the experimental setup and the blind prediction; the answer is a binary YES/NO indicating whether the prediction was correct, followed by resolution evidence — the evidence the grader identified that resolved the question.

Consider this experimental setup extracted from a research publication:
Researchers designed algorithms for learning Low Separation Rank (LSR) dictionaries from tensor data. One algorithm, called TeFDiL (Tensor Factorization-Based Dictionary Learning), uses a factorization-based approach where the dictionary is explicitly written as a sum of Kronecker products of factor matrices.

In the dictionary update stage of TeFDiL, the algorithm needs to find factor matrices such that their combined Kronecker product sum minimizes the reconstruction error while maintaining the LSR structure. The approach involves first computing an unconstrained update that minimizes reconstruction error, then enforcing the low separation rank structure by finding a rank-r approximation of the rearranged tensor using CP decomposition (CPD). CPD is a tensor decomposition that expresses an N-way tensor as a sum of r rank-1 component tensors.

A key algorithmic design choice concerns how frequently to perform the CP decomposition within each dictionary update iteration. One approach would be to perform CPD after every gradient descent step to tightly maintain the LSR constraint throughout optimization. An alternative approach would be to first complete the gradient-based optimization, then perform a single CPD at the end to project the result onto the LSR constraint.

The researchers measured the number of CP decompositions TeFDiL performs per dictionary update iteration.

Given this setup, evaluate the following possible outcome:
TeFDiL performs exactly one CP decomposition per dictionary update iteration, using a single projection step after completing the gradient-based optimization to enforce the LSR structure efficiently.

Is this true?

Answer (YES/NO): YES